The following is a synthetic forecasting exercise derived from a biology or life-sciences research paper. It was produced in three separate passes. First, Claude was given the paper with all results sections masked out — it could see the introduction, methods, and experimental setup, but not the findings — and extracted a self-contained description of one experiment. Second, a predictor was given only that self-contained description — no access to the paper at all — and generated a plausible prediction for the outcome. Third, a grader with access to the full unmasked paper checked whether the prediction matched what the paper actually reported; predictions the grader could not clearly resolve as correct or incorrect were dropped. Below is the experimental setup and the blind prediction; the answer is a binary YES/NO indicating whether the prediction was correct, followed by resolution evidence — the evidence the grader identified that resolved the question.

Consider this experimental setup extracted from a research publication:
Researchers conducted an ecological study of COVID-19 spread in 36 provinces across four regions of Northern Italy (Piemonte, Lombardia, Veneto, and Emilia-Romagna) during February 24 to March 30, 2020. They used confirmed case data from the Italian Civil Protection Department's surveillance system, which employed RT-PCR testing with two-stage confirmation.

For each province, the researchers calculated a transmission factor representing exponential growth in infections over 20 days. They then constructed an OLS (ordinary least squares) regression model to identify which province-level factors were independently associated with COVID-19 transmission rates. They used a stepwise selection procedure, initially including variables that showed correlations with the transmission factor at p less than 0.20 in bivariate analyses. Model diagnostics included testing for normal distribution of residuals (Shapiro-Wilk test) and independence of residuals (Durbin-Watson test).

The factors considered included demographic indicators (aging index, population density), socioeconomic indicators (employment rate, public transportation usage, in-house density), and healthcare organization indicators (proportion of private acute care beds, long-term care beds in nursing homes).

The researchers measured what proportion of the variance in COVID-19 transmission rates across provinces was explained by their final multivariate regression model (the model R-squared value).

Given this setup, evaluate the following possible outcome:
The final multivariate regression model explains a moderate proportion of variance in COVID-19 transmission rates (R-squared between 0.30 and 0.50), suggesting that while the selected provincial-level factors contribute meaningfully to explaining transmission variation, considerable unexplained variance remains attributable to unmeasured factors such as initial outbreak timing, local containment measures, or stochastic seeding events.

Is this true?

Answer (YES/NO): NO